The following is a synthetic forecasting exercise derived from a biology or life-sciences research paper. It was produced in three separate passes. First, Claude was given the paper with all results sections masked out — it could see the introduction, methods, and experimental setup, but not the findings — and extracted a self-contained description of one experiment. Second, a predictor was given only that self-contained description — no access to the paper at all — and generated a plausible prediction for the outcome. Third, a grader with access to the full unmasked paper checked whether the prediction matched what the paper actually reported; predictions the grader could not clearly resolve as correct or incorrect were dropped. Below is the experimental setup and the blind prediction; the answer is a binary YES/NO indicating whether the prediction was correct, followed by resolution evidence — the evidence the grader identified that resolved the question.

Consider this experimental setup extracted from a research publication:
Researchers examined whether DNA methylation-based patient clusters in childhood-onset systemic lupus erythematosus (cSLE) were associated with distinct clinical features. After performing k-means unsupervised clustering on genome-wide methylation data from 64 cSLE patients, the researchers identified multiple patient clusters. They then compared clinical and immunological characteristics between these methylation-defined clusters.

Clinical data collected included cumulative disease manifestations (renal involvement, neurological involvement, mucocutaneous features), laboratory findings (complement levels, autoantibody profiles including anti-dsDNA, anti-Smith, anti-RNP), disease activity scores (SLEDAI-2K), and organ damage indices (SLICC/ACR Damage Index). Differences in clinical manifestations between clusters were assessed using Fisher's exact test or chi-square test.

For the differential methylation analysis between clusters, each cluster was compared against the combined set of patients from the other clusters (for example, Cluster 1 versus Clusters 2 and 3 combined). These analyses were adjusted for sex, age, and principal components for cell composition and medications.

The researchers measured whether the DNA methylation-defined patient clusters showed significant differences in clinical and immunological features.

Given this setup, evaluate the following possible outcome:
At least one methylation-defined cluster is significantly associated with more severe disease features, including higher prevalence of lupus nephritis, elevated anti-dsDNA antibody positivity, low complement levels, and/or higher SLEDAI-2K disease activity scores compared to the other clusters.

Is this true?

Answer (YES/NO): YES